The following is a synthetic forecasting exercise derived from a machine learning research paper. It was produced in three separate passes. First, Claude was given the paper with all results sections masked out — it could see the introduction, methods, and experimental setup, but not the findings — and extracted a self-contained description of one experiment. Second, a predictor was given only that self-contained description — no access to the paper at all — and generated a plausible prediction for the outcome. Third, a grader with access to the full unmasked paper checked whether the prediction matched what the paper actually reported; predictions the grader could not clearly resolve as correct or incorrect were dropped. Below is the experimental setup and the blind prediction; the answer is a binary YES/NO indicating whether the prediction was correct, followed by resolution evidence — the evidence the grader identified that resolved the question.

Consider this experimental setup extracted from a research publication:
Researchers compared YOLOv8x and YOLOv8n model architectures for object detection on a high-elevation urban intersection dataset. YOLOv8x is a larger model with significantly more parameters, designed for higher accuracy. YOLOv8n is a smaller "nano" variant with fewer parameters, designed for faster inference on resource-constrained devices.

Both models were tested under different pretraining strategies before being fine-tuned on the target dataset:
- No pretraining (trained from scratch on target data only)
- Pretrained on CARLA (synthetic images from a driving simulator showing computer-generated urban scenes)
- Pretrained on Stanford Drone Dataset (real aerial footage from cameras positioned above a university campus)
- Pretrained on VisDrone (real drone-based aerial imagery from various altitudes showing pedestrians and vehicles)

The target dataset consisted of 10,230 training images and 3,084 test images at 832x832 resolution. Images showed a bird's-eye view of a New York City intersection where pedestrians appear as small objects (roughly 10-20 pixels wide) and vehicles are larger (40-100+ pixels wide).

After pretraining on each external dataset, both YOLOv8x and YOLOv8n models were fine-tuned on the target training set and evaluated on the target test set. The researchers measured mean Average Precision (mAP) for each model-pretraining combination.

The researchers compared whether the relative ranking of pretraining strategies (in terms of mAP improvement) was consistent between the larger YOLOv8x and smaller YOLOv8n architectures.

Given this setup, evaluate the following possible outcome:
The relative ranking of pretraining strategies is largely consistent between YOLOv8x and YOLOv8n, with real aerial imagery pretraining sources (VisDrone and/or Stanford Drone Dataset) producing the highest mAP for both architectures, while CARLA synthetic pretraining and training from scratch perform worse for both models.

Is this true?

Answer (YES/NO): NO